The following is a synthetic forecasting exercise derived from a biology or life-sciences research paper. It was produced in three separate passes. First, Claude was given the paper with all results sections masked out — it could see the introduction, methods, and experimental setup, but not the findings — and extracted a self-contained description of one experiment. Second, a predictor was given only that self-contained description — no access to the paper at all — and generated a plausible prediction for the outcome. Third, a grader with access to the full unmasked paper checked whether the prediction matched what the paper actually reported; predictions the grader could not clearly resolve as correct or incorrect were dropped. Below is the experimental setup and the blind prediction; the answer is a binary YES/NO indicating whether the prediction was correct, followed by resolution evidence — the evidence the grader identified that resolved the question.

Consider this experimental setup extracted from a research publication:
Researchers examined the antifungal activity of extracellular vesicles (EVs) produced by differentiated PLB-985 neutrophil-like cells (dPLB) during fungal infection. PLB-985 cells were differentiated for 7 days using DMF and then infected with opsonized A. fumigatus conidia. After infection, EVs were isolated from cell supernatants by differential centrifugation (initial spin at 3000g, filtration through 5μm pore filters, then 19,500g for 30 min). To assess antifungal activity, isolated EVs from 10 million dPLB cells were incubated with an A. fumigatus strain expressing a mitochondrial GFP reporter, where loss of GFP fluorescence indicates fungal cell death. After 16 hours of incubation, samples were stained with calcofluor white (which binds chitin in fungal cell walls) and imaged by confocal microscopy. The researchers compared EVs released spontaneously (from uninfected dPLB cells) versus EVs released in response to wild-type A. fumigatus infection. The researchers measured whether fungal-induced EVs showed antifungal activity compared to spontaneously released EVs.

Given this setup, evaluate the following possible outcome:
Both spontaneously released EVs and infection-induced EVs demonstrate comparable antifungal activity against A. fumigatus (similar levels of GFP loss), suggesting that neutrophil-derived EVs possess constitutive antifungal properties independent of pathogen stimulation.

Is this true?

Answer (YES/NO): NO